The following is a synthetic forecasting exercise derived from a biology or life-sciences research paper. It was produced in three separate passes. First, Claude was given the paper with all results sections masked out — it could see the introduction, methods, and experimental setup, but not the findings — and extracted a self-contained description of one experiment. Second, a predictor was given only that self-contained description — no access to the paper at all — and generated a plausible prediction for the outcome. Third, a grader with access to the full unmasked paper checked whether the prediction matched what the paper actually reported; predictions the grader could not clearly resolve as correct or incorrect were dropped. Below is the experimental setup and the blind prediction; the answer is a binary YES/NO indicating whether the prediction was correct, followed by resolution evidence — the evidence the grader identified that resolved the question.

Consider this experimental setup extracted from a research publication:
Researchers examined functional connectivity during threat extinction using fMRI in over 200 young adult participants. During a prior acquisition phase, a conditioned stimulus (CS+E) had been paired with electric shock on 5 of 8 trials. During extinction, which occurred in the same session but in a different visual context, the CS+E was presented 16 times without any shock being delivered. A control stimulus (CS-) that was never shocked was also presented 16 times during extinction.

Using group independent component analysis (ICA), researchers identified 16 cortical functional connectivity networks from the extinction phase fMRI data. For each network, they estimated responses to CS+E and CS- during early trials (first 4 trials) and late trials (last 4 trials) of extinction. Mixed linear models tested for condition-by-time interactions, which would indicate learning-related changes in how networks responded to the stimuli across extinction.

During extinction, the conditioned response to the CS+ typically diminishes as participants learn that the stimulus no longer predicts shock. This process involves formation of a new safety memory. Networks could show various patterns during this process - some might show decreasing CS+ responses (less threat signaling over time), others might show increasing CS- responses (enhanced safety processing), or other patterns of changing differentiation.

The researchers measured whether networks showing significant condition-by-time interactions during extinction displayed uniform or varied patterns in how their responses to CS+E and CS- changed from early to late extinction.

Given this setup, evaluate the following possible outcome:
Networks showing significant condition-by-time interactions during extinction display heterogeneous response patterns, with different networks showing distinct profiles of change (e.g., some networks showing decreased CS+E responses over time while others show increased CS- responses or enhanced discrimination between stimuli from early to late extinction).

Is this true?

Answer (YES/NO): NO